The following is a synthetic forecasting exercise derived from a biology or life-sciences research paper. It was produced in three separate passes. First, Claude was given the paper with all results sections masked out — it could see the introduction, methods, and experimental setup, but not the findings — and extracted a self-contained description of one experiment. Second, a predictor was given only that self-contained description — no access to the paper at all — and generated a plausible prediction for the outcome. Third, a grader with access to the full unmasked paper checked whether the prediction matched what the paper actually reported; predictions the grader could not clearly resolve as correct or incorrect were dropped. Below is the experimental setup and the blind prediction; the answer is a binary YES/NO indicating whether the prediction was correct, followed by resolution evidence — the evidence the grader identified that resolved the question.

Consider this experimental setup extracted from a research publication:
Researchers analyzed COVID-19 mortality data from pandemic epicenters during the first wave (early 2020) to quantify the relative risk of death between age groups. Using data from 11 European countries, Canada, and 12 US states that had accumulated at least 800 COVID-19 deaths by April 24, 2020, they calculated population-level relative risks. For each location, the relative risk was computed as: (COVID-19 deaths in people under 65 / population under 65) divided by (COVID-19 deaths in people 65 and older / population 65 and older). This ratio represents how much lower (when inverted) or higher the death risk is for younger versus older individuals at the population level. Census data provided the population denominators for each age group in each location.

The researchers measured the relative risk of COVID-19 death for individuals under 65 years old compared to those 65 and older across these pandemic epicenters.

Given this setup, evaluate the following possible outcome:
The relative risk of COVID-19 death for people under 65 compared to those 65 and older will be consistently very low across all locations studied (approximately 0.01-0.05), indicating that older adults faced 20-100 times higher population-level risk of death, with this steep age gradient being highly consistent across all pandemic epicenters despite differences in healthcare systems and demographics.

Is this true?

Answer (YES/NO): NO